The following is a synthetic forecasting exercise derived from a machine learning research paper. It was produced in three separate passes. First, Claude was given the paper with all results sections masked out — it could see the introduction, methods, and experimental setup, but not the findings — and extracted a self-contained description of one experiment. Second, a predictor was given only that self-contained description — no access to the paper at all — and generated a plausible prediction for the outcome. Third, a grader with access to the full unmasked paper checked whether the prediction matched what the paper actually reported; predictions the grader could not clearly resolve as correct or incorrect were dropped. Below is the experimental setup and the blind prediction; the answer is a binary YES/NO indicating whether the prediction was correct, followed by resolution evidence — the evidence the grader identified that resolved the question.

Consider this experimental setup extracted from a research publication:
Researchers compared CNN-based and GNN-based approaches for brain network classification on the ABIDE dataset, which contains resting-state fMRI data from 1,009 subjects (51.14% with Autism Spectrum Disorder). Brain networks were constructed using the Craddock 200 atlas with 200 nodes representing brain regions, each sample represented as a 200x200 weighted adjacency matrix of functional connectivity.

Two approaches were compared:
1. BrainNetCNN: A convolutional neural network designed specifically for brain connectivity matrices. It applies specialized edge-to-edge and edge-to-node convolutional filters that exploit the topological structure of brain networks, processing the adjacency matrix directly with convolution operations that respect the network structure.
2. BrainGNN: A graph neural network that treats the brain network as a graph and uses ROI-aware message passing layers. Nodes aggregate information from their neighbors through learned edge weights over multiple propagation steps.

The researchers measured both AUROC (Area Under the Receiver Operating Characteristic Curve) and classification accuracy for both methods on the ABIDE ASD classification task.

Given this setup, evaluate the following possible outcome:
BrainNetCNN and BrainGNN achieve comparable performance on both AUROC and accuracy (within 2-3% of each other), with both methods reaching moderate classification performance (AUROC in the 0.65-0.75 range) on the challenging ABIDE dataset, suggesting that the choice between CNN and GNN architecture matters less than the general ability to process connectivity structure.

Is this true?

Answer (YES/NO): NO